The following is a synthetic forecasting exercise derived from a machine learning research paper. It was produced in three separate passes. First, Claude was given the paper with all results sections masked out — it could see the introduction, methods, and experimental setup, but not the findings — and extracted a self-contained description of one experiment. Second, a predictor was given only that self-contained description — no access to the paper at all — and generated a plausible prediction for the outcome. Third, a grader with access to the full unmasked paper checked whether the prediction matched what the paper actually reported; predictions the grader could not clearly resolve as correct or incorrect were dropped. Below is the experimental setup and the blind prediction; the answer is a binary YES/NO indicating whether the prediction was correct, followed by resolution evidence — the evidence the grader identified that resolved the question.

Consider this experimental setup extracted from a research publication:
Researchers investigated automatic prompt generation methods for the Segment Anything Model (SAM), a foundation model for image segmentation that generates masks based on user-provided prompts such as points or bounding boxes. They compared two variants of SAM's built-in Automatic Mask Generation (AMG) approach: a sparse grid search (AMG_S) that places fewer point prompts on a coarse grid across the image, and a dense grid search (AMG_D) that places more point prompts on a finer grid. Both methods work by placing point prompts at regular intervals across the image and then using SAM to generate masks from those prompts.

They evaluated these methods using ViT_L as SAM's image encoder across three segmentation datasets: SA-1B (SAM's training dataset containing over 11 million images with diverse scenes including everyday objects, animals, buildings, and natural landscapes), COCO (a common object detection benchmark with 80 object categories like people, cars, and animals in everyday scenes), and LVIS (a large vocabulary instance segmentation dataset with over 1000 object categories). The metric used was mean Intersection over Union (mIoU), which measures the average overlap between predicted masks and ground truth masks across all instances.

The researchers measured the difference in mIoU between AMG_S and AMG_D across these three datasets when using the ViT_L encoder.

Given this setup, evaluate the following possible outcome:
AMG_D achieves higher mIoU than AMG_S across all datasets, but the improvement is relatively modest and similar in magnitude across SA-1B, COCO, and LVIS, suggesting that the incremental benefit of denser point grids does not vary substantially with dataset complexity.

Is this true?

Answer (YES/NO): NO